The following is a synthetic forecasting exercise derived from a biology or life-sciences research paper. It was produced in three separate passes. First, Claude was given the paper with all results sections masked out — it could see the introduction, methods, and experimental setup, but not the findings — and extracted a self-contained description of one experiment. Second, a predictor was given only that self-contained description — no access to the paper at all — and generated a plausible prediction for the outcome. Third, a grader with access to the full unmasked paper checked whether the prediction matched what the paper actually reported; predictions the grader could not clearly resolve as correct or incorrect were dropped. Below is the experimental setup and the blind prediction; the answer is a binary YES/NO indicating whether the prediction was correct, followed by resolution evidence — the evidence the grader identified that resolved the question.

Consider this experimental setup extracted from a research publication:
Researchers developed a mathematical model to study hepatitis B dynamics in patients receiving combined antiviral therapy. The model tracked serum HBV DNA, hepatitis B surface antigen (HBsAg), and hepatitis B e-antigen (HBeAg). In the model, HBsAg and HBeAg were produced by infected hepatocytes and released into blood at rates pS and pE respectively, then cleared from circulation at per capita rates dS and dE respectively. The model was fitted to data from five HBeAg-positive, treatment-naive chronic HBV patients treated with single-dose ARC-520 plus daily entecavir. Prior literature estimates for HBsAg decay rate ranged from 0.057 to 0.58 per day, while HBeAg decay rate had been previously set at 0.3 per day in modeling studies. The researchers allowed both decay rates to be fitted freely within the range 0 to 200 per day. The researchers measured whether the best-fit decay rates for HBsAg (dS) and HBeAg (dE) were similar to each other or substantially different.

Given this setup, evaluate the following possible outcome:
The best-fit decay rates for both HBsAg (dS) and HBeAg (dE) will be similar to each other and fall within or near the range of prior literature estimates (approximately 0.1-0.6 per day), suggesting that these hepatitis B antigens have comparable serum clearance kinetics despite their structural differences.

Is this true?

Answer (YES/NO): NO